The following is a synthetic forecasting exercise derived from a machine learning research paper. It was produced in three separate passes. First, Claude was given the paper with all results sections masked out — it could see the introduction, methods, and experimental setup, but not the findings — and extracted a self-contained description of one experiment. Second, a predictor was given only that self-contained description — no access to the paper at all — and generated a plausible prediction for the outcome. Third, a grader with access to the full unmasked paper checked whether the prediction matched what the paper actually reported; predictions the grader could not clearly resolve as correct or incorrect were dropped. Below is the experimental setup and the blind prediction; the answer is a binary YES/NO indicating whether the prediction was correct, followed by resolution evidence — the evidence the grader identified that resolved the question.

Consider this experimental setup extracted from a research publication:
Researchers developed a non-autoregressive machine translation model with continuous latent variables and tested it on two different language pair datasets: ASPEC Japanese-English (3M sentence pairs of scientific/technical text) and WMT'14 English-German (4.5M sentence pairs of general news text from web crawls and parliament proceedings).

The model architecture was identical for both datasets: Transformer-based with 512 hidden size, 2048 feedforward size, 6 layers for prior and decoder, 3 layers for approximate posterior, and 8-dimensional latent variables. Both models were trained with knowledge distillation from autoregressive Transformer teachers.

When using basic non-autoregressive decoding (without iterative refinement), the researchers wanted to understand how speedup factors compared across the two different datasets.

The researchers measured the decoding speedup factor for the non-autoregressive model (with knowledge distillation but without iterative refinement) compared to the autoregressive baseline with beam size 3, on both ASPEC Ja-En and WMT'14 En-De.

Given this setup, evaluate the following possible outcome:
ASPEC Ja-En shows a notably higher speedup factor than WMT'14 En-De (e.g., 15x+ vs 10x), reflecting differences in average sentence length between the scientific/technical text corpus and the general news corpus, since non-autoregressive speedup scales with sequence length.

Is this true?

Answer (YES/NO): NO